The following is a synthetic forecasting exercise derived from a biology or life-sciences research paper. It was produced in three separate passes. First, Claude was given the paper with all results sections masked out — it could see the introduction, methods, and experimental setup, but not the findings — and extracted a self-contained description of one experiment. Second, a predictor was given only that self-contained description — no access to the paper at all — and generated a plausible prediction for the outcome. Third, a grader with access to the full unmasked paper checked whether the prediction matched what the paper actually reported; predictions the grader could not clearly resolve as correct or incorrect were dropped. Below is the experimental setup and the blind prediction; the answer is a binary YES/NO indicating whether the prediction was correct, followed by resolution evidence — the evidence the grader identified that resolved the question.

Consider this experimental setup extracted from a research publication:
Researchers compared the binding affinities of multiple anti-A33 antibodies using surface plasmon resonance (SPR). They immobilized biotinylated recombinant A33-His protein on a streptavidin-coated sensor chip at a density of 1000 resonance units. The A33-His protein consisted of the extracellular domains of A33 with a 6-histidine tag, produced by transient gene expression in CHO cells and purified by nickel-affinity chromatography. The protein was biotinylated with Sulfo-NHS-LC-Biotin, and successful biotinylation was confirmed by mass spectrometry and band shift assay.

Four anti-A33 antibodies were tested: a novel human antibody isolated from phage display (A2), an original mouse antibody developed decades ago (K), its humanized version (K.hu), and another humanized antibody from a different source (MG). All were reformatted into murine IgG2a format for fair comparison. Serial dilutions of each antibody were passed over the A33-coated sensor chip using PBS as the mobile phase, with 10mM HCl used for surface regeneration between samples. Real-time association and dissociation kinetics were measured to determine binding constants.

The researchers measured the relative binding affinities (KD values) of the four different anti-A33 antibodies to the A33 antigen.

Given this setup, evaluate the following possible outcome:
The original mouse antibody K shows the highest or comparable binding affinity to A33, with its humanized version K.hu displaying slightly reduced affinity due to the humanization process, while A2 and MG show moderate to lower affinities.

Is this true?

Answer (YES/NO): NO